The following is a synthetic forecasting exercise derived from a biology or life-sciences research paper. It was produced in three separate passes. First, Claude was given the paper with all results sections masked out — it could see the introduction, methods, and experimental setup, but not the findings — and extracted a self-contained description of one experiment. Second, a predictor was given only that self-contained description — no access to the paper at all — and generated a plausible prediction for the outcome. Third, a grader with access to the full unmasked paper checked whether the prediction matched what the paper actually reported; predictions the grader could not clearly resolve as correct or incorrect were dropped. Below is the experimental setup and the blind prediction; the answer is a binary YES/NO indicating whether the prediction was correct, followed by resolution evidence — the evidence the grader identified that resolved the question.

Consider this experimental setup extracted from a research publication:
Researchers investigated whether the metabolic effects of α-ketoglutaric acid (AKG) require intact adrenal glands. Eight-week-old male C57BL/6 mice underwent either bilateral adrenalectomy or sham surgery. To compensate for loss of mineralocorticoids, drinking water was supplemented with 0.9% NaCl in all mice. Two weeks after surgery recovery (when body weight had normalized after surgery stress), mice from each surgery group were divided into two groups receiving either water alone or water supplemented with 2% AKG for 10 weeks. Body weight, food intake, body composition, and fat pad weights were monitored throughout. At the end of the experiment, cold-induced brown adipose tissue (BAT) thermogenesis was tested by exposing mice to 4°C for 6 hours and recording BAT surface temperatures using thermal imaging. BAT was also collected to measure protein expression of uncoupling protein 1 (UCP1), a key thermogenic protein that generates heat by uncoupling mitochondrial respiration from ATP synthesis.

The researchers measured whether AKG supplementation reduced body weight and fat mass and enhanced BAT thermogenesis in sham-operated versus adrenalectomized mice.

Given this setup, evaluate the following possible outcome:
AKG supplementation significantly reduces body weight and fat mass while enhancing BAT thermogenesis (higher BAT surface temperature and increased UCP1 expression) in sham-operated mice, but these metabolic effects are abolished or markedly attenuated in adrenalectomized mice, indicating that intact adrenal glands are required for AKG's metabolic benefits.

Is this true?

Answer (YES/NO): YES